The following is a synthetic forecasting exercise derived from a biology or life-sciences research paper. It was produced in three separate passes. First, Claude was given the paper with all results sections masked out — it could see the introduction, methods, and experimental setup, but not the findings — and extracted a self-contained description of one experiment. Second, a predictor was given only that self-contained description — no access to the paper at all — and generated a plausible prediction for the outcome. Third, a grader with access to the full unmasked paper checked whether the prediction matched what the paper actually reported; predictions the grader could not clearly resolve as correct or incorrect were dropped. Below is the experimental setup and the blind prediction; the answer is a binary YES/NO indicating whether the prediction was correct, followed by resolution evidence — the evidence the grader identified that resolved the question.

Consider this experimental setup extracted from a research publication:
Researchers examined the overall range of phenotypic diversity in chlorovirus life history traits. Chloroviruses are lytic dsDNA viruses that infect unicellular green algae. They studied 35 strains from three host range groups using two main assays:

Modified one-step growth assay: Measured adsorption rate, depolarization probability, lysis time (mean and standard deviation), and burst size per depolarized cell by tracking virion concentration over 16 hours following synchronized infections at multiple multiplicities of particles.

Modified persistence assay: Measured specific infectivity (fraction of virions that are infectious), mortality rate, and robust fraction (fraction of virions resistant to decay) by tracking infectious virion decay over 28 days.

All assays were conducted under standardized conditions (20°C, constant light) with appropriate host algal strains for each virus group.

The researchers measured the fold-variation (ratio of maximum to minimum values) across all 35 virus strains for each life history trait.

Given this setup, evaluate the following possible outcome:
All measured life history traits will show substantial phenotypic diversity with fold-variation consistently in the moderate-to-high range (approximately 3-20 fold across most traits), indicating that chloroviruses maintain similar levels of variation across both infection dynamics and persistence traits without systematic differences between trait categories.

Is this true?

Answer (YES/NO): NO